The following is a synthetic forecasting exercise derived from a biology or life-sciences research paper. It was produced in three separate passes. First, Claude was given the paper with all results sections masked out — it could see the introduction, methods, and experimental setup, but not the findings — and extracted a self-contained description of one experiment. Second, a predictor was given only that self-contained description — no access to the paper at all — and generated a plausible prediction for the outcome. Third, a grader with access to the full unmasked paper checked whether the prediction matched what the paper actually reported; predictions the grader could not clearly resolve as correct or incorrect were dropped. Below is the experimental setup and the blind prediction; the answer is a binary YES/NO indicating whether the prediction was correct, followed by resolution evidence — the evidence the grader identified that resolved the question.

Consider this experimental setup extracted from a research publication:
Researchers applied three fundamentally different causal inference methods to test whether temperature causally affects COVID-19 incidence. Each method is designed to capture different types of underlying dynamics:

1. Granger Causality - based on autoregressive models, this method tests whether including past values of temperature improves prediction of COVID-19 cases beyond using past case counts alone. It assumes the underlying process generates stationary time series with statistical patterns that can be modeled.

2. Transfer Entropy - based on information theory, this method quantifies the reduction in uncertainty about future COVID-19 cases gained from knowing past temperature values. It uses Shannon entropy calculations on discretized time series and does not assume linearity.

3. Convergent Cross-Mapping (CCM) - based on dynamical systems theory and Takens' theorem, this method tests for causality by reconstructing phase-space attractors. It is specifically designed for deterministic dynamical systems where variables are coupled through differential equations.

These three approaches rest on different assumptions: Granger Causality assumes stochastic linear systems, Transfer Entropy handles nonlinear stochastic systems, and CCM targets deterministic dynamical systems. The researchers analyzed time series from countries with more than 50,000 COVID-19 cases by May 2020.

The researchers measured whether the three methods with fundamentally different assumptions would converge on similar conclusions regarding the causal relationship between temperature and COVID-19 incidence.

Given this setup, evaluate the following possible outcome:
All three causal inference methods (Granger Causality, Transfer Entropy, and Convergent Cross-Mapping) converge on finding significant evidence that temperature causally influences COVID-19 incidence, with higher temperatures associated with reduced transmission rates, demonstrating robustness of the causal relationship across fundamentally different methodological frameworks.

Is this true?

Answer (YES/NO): NO